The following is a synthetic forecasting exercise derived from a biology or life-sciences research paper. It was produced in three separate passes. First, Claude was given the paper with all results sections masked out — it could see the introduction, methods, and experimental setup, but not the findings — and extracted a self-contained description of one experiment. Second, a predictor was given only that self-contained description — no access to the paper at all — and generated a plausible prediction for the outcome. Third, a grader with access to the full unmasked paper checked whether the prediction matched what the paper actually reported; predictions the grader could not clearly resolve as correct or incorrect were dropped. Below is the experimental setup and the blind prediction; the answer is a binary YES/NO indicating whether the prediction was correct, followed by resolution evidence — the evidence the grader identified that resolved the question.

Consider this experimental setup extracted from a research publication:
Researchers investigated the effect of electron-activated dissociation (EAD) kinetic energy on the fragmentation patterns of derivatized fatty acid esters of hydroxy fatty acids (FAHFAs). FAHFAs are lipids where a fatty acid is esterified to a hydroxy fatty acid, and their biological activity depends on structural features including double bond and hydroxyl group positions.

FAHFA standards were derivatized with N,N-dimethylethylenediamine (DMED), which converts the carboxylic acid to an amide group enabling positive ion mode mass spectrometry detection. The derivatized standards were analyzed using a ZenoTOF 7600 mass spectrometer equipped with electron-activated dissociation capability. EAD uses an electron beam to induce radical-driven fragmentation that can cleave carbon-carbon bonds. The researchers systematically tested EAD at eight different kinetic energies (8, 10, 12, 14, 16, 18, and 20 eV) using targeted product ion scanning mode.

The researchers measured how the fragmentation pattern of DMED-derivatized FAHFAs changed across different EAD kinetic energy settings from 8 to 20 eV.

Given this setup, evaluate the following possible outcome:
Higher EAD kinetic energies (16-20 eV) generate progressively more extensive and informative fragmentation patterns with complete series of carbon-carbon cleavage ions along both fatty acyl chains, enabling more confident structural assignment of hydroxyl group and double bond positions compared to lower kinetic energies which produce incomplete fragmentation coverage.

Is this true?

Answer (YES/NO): NO